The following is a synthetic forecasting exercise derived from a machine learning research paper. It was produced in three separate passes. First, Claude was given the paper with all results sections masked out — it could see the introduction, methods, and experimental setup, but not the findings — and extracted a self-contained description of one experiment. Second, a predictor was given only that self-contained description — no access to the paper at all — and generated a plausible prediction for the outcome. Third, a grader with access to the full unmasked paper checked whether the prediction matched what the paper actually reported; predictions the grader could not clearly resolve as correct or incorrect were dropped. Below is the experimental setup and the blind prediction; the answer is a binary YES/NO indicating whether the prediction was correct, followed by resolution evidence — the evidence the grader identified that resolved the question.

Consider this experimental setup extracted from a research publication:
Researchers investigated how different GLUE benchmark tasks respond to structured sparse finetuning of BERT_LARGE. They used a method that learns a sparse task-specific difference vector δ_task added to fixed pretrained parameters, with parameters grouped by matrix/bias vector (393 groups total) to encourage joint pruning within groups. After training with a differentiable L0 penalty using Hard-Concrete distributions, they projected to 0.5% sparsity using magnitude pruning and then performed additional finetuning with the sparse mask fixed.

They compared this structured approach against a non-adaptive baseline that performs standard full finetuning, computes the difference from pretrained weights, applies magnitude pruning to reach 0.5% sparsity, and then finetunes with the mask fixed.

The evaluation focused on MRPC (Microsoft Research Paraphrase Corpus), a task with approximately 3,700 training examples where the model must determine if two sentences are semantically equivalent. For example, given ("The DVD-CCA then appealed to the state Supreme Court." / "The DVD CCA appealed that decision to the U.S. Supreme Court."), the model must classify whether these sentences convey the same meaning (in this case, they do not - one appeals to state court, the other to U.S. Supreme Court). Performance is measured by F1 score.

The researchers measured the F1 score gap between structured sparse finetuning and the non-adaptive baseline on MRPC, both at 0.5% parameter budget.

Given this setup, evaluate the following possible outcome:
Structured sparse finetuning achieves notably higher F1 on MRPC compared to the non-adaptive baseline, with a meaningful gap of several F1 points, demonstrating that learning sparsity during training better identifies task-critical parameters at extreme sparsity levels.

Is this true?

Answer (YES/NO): YES